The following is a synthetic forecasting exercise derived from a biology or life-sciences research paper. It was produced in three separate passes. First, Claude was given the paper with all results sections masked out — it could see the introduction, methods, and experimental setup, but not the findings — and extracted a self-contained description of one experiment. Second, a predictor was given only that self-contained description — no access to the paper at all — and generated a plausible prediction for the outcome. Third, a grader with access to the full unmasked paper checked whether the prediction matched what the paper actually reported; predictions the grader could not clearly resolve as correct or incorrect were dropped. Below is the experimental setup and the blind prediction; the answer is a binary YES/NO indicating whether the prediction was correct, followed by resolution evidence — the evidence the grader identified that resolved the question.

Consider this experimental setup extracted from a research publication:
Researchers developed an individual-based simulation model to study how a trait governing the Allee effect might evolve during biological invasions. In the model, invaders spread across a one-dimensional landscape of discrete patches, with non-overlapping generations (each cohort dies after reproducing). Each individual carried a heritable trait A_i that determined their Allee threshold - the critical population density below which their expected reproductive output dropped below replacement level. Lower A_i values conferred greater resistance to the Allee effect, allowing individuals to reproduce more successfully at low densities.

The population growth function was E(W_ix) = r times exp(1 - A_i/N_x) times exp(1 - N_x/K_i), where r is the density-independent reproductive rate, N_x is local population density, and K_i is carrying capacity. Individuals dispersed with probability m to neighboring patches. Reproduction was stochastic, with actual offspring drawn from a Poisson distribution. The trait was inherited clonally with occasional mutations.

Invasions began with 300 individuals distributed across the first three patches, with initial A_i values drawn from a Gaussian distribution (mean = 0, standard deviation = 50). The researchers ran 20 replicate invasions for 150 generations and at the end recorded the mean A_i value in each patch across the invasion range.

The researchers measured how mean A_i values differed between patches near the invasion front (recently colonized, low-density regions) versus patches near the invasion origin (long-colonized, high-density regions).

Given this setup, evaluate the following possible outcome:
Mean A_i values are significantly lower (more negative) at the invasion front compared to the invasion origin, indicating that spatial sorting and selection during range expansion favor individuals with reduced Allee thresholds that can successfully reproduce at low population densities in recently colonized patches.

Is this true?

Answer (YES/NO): YES